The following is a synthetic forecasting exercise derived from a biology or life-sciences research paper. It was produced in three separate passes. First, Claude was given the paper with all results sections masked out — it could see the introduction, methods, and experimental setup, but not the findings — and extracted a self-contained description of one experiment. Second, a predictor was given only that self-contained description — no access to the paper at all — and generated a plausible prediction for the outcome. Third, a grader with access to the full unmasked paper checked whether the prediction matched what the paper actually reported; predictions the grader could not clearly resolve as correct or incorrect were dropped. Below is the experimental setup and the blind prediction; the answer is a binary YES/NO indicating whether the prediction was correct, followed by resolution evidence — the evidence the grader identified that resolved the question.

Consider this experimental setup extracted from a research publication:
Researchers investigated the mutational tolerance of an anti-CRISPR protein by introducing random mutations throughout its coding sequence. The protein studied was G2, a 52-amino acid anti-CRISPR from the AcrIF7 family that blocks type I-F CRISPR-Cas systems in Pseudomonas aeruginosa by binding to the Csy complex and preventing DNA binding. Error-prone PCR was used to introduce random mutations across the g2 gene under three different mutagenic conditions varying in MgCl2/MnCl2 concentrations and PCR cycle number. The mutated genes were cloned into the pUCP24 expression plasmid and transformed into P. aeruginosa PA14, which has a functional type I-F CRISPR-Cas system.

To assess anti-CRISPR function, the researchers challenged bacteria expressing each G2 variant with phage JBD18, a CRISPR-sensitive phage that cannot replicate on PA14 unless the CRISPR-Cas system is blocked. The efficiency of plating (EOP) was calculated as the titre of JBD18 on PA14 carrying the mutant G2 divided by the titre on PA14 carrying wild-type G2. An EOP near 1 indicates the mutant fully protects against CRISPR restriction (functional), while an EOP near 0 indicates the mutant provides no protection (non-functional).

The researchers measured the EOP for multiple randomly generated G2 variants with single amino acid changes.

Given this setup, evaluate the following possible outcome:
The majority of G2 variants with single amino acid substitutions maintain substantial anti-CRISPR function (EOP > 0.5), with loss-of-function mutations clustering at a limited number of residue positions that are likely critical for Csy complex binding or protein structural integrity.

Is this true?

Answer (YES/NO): YES